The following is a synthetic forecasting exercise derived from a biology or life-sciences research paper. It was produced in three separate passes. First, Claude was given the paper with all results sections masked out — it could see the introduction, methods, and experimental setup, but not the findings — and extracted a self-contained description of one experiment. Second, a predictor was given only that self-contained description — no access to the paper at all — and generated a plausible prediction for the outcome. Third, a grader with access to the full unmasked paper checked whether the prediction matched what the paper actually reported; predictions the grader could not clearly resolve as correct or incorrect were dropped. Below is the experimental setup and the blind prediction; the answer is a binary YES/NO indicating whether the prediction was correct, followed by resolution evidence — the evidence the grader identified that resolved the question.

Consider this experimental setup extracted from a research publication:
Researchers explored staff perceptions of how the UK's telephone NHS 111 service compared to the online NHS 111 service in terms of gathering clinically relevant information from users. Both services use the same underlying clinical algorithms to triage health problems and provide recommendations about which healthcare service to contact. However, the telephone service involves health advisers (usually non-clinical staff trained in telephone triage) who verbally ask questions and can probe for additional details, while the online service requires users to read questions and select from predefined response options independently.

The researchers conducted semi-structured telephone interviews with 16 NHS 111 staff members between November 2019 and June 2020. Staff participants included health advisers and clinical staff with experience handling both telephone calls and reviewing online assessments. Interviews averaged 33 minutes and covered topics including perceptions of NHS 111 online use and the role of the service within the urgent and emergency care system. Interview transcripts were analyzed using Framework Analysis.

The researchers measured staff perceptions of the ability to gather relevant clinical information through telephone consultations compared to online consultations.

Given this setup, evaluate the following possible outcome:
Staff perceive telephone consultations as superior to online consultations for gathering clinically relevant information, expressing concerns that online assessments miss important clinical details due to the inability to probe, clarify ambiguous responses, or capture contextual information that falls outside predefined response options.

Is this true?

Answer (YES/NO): YES